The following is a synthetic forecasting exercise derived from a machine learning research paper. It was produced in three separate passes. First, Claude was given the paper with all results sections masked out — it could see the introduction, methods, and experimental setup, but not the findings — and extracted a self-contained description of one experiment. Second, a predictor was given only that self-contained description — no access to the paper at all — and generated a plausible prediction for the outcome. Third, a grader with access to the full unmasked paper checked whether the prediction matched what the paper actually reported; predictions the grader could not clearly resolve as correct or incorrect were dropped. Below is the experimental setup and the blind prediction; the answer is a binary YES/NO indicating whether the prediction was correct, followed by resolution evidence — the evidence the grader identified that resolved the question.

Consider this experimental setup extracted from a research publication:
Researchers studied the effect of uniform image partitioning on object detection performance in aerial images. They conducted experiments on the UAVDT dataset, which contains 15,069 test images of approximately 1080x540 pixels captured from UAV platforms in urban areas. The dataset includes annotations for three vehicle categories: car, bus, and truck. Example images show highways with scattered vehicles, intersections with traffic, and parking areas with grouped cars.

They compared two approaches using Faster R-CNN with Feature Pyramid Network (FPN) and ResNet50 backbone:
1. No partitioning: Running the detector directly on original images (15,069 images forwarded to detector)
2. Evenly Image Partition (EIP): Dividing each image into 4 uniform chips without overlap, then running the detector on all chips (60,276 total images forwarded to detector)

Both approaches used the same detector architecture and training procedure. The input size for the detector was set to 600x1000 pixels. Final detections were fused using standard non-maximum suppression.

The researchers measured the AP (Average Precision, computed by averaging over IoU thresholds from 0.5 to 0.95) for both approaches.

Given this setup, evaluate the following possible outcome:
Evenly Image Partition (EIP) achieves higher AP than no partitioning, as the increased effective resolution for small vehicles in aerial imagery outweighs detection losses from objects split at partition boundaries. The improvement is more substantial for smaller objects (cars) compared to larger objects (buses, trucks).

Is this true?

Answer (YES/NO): NO